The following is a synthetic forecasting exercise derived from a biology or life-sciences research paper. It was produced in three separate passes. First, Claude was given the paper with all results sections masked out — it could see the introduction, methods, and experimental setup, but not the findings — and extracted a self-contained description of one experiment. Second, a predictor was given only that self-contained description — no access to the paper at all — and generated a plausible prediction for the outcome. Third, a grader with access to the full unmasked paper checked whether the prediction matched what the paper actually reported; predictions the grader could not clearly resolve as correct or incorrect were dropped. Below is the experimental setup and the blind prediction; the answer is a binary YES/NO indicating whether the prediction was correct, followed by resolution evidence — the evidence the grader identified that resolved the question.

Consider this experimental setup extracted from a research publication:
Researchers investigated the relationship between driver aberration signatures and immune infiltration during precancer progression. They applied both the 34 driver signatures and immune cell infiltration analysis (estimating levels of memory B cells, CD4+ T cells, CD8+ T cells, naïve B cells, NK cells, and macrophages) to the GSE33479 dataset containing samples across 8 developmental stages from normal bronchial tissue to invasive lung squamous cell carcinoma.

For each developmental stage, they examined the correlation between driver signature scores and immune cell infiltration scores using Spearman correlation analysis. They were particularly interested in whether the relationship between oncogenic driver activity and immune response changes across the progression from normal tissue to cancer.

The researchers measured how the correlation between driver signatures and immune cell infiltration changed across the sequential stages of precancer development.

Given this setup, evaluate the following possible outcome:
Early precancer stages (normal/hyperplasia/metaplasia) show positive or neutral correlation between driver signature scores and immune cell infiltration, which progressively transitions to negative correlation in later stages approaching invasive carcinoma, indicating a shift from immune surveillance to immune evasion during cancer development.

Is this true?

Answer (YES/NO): NO